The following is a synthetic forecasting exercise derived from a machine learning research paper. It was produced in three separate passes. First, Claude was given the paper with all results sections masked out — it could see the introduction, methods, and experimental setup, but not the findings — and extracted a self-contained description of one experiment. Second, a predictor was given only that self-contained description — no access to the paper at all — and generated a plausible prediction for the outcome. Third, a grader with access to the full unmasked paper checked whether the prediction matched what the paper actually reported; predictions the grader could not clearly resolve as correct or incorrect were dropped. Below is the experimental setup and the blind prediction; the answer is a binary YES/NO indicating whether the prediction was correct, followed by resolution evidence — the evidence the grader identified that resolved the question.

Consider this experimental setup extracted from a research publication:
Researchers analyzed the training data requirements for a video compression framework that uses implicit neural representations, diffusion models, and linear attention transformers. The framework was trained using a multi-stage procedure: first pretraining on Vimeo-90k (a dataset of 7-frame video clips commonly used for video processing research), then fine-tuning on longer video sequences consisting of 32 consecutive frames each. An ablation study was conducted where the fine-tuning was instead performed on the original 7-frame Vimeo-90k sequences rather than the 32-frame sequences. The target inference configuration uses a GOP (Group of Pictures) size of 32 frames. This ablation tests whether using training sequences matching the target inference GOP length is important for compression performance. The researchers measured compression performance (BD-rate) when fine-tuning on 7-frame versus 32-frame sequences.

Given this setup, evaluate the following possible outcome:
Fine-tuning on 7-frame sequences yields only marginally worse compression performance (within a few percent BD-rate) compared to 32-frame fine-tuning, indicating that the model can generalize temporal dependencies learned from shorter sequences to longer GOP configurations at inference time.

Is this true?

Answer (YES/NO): NO